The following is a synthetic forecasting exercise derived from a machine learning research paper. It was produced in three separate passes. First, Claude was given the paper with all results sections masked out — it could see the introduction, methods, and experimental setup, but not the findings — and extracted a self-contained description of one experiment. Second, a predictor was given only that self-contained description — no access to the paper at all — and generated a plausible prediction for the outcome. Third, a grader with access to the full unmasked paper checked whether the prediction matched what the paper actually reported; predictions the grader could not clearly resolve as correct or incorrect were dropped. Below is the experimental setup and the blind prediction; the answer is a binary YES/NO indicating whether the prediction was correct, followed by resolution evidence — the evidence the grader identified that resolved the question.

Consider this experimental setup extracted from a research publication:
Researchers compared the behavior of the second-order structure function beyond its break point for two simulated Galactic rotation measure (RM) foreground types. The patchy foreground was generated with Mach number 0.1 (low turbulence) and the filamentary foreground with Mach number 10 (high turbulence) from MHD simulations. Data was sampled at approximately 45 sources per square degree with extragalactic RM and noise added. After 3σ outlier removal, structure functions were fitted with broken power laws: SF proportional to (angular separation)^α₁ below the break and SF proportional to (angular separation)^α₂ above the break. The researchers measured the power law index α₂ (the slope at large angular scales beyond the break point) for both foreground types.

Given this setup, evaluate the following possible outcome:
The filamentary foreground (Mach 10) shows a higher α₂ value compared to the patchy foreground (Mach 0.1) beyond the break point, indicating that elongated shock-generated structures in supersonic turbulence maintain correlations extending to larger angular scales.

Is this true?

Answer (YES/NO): NO